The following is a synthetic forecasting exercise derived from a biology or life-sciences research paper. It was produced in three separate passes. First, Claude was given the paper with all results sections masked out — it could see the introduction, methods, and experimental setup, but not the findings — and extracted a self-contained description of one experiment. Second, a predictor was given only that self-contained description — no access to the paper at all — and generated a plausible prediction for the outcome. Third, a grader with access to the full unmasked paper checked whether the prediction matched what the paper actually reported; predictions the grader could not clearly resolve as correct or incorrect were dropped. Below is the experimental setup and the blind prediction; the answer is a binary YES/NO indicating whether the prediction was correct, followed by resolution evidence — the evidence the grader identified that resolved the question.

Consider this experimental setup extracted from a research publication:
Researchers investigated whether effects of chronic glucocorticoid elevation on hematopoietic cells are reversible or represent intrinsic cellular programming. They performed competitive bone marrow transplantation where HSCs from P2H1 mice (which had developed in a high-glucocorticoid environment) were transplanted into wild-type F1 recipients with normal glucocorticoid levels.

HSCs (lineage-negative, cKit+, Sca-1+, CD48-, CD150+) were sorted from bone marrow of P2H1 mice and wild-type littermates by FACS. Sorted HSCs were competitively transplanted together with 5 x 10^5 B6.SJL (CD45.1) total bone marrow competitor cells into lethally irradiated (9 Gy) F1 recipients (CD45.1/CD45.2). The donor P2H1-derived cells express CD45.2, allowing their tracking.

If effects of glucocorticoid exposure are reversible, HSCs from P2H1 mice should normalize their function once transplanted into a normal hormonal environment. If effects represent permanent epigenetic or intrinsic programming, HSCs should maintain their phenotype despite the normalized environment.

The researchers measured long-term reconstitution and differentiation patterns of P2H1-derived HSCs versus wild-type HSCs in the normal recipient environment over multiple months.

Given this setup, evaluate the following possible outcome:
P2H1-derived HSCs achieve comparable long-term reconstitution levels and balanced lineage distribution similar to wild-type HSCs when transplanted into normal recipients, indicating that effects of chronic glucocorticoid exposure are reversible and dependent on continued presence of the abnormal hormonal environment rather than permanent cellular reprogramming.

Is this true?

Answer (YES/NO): NO